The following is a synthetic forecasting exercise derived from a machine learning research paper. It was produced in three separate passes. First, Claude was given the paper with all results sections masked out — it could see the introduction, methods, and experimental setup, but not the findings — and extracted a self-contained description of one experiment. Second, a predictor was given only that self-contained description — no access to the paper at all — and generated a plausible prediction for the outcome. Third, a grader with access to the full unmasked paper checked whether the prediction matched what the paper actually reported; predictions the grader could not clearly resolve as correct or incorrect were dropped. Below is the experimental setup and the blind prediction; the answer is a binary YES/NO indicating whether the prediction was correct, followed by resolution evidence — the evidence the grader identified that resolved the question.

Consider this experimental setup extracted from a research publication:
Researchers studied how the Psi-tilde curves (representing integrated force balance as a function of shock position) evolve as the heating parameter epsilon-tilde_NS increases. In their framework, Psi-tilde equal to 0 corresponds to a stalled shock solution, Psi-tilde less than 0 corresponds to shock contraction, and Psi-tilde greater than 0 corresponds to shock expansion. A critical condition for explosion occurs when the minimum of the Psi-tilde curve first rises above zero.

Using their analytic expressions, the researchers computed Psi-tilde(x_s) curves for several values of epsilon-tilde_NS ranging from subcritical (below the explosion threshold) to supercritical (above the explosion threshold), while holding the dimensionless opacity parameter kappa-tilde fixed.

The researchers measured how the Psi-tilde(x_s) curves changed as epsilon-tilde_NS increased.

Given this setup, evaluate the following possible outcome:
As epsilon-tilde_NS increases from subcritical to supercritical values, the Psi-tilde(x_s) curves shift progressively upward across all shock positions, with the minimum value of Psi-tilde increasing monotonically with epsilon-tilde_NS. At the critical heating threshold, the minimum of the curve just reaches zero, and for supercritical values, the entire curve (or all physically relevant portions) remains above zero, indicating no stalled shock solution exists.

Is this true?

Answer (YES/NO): YES